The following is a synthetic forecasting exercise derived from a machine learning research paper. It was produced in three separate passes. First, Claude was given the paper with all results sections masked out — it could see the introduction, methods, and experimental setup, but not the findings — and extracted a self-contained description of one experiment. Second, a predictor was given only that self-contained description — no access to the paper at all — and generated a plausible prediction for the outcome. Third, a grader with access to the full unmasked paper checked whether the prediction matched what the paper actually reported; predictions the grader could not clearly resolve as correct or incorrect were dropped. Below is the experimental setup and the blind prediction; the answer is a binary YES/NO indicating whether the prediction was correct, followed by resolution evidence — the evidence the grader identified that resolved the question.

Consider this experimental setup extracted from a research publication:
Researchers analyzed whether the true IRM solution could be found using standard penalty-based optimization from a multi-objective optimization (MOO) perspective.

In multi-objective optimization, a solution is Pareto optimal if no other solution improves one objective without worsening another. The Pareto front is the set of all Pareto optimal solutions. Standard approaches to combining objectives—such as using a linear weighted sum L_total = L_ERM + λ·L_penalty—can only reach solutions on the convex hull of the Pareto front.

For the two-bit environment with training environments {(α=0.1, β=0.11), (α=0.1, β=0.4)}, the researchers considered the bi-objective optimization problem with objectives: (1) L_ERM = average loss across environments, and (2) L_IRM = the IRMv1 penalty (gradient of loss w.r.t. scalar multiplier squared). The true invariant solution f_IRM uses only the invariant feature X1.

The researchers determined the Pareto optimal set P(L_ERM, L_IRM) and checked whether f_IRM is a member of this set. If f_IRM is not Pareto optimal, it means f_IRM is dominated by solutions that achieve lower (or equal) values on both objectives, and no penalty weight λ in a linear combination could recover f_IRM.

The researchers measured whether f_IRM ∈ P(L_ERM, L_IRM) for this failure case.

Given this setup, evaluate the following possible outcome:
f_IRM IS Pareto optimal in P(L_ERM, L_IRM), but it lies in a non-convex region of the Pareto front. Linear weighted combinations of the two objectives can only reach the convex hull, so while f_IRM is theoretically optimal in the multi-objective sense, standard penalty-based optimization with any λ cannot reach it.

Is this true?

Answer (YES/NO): NO